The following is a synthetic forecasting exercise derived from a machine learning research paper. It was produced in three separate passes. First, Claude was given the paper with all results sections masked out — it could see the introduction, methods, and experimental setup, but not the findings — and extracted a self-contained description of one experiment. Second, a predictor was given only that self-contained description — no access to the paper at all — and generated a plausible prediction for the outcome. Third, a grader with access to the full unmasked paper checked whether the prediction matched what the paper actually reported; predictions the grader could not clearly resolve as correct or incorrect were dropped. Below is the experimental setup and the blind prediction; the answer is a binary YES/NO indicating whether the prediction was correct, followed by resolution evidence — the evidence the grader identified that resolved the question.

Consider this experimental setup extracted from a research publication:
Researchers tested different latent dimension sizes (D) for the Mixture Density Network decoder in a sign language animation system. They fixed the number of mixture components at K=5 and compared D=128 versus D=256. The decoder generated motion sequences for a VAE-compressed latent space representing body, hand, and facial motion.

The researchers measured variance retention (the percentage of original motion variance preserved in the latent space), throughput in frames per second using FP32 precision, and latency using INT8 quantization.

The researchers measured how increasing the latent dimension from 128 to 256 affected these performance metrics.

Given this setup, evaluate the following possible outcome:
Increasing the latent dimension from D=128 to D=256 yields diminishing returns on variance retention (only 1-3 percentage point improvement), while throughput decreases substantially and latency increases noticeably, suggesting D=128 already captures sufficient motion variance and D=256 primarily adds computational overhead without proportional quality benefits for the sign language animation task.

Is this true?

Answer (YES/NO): NO